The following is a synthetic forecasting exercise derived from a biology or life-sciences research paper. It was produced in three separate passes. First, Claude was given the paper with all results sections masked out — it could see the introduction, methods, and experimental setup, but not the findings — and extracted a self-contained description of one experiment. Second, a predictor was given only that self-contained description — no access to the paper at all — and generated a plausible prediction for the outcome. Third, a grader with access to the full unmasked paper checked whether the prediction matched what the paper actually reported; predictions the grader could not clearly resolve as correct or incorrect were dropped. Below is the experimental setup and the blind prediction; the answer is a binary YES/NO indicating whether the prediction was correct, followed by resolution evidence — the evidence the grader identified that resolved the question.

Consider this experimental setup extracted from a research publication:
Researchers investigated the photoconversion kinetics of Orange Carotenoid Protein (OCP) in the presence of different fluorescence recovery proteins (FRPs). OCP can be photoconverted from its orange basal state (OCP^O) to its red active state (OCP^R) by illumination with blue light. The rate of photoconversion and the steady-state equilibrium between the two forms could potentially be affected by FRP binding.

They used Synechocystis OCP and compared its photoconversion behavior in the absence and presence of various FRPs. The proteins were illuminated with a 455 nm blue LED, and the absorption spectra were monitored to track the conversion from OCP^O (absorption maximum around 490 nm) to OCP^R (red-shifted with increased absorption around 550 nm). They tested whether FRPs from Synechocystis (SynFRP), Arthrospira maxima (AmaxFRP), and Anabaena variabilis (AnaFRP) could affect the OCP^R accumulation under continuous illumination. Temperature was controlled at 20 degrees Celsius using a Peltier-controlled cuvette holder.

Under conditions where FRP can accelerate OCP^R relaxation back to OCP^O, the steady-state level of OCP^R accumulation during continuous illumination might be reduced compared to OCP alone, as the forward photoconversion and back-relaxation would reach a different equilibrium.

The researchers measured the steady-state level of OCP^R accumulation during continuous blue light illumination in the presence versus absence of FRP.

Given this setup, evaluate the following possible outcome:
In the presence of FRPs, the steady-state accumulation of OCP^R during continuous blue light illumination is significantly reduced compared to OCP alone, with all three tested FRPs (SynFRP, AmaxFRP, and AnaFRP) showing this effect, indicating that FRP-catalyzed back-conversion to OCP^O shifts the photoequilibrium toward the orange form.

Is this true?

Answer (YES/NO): YES